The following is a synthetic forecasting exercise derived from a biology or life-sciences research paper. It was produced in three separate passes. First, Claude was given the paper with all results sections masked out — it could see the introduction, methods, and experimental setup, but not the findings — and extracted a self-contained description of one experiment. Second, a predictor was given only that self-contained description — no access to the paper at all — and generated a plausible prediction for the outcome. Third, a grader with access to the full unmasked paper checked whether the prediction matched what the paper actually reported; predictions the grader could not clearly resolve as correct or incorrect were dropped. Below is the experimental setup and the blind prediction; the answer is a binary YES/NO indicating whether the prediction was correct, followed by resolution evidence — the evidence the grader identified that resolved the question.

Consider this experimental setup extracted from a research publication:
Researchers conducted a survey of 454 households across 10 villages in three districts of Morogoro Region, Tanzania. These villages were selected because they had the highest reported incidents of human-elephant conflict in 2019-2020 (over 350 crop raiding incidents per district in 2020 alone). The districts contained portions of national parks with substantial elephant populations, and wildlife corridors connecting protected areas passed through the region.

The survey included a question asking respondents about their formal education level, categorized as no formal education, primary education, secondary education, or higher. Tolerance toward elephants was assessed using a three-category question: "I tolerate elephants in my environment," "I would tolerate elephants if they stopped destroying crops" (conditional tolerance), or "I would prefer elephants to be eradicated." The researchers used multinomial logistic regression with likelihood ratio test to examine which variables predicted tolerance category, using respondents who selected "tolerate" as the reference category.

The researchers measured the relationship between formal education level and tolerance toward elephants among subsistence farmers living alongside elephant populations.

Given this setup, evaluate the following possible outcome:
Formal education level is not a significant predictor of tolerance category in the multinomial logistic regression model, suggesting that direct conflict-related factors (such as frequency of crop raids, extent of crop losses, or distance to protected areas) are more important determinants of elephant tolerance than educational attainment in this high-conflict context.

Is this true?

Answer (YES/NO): NO